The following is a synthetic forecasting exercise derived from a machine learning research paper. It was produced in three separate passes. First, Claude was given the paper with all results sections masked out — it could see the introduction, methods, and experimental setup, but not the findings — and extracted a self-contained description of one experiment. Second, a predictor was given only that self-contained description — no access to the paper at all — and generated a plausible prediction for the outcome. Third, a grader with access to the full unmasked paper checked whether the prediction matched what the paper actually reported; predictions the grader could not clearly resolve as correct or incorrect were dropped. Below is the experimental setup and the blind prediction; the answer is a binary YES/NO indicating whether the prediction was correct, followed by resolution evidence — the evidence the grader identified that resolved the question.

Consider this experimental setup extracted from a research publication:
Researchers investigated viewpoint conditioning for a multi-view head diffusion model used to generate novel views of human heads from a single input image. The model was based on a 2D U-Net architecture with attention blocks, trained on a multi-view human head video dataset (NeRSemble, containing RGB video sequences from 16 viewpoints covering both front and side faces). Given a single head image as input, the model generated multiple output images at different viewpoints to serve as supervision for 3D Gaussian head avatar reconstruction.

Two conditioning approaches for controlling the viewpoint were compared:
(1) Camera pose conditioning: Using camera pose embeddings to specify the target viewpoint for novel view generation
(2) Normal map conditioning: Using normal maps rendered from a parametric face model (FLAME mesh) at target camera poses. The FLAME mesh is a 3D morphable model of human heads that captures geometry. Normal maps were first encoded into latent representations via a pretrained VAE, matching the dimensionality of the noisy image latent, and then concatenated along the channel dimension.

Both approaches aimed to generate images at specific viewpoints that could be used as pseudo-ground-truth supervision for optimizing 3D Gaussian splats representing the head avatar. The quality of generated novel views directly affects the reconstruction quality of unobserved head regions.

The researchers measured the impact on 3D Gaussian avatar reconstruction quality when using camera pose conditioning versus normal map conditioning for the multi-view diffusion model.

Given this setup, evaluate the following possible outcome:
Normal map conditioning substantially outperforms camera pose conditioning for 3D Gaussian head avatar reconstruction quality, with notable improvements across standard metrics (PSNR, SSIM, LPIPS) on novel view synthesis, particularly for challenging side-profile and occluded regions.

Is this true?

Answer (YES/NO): NO